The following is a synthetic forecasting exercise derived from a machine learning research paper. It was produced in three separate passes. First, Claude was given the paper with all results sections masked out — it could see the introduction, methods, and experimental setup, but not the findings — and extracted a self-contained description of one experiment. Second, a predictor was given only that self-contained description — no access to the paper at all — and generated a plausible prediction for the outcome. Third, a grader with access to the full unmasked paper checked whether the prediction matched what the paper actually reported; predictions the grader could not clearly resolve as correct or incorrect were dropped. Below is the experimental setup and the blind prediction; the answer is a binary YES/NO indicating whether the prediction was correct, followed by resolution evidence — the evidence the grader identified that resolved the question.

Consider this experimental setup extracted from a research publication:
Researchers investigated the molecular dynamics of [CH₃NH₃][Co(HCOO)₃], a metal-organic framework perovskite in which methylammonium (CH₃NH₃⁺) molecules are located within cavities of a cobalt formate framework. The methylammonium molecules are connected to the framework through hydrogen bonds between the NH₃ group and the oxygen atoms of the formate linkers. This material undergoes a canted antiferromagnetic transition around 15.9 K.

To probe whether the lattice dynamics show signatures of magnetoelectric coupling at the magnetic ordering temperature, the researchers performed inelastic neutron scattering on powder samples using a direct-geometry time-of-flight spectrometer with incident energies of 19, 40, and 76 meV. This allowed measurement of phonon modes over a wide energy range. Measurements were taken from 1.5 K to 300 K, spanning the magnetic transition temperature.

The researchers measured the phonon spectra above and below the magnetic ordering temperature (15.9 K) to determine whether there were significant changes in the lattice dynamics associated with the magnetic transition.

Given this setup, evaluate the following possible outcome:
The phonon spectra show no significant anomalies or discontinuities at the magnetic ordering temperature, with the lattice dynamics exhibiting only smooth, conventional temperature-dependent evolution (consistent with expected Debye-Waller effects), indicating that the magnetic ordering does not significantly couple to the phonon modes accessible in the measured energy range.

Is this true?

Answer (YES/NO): YES